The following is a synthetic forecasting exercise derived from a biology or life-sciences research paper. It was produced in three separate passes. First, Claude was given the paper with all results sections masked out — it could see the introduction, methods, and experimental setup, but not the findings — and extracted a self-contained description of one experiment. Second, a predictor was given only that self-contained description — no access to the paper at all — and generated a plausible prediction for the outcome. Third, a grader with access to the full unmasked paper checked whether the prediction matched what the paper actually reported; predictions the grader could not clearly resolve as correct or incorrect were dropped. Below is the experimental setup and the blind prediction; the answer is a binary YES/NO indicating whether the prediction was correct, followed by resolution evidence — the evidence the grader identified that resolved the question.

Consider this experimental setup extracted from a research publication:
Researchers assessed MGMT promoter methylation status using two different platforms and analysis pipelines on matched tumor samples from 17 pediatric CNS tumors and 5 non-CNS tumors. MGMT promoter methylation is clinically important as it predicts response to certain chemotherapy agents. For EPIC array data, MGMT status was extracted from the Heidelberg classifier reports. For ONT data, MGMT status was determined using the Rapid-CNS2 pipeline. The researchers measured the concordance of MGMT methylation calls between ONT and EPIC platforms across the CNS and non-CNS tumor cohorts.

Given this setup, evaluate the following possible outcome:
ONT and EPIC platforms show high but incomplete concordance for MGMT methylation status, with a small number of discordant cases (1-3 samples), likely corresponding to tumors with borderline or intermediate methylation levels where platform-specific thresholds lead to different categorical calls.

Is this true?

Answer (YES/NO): NO